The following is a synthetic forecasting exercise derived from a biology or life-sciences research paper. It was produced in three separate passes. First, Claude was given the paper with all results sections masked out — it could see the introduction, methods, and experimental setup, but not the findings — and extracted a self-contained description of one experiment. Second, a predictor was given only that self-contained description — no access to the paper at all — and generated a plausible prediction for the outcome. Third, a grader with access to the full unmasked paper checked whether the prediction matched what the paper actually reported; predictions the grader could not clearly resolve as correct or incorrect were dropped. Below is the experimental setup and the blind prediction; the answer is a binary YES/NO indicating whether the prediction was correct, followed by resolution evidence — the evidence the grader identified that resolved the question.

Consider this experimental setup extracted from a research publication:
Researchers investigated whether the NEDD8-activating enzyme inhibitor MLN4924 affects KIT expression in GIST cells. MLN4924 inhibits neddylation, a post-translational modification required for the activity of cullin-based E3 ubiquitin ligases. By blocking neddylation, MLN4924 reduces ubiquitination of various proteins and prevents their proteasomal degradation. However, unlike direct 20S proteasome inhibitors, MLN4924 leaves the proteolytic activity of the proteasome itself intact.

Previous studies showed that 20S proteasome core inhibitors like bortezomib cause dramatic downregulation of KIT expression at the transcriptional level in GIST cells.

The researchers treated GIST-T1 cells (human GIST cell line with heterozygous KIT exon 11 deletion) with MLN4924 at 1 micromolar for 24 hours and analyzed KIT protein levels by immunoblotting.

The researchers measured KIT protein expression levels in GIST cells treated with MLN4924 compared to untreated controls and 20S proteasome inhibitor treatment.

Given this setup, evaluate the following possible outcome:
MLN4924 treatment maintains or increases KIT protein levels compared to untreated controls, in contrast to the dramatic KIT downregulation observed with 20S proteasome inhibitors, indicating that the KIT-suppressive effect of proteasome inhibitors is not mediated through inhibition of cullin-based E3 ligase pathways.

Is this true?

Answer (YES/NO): YES